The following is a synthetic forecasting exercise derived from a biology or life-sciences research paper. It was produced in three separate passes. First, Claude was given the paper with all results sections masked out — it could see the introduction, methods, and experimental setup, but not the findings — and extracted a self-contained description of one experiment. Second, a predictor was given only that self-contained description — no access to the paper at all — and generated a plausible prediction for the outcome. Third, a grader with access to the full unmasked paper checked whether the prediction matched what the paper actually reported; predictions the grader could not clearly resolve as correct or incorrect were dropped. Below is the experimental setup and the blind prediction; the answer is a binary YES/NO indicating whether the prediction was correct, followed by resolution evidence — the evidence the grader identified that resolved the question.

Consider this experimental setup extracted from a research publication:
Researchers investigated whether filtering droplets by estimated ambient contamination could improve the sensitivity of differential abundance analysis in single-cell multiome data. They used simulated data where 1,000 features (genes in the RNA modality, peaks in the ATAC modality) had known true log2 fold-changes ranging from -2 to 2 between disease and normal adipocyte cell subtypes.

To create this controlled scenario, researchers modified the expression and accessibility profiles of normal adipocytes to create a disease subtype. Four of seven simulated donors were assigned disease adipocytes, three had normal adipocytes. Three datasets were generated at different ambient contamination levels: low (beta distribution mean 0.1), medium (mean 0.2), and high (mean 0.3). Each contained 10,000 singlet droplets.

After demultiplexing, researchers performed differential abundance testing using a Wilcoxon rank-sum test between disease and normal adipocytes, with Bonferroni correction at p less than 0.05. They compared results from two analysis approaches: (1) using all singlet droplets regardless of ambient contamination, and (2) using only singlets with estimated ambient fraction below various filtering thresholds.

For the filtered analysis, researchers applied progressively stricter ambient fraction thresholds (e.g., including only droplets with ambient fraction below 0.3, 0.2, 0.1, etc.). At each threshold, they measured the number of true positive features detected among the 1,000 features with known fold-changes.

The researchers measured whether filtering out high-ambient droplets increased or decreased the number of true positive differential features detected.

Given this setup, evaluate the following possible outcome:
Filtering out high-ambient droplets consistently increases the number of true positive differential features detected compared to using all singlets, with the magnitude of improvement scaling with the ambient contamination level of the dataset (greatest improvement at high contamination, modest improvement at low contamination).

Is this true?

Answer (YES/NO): NO